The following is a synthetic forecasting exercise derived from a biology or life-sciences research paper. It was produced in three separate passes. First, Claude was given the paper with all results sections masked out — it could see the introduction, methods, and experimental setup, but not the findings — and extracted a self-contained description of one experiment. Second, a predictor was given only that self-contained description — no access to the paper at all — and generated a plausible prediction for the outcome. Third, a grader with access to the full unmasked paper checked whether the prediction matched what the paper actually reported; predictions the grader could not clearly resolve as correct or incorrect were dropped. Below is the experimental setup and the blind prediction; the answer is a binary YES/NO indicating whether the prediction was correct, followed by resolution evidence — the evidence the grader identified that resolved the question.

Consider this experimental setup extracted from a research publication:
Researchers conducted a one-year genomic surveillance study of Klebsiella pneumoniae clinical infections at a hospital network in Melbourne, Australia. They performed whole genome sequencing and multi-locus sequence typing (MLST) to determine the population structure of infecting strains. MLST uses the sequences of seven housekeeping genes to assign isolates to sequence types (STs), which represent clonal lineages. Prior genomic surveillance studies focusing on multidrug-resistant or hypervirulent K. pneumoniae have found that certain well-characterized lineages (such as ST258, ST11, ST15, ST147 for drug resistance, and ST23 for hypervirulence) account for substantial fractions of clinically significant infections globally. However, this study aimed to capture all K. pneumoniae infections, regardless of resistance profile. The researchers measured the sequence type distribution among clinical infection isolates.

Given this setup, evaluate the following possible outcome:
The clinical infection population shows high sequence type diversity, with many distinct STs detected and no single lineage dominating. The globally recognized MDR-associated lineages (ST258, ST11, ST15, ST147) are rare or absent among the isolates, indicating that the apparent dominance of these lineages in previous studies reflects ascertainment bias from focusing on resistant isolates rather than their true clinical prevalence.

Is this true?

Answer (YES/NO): YES